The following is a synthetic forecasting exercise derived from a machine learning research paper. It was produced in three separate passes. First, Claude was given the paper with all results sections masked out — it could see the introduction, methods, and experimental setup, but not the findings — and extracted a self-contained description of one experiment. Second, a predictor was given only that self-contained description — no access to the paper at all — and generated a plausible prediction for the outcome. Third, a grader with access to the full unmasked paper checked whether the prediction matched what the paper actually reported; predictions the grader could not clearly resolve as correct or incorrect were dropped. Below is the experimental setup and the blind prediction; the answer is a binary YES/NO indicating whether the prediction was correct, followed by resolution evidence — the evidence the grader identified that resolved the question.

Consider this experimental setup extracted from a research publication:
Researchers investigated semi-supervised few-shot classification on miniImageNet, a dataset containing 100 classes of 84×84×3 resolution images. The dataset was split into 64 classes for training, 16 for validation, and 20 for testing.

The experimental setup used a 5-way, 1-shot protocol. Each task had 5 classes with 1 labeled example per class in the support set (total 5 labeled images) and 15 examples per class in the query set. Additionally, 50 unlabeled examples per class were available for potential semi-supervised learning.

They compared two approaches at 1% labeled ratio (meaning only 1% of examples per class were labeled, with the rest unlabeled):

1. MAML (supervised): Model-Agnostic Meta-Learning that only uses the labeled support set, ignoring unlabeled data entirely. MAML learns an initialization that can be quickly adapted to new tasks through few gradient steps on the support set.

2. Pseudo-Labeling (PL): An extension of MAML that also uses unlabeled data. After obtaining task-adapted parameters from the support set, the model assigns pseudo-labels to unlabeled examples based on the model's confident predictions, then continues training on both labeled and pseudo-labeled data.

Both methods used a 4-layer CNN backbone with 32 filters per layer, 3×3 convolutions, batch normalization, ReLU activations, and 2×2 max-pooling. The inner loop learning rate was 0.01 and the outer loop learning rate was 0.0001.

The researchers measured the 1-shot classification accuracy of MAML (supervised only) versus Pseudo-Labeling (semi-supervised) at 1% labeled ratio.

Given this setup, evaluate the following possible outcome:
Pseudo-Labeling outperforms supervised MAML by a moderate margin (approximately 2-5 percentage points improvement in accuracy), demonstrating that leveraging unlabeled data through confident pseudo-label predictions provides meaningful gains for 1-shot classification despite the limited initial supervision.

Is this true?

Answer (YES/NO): YES